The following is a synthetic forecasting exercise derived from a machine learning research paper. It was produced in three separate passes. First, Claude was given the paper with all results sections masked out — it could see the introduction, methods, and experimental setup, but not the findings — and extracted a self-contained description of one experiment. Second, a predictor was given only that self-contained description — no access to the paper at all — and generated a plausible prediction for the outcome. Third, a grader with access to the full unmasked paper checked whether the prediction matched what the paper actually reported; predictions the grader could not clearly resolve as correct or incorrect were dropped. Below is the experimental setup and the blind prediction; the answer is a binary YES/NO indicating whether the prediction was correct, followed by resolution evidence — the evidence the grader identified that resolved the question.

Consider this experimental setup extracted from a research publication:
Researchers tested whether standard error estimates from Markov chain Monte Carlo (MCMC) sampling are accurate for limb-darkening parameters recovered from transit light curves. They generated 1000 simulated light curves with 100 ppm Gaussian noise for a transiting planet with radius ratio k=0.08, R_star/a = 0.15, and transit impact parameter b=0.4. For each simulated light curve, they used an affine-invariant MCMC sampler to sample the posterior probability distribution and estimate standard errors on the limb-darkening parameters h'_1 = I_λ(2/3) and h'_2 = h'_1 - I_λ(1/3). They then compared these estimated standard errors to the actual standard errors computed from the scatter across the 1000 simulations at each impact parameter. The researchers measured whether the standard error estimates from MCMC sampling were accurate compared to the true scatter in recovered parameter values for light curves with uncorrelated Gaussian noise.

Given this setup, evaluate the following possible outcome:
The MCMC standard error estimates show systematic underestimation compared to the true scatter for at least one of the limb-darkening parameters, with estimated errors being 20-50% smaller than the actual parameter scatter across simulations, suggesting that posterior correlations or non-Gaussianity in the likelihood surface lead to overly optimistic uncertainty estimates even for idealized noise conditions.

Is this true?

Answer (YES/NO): NO